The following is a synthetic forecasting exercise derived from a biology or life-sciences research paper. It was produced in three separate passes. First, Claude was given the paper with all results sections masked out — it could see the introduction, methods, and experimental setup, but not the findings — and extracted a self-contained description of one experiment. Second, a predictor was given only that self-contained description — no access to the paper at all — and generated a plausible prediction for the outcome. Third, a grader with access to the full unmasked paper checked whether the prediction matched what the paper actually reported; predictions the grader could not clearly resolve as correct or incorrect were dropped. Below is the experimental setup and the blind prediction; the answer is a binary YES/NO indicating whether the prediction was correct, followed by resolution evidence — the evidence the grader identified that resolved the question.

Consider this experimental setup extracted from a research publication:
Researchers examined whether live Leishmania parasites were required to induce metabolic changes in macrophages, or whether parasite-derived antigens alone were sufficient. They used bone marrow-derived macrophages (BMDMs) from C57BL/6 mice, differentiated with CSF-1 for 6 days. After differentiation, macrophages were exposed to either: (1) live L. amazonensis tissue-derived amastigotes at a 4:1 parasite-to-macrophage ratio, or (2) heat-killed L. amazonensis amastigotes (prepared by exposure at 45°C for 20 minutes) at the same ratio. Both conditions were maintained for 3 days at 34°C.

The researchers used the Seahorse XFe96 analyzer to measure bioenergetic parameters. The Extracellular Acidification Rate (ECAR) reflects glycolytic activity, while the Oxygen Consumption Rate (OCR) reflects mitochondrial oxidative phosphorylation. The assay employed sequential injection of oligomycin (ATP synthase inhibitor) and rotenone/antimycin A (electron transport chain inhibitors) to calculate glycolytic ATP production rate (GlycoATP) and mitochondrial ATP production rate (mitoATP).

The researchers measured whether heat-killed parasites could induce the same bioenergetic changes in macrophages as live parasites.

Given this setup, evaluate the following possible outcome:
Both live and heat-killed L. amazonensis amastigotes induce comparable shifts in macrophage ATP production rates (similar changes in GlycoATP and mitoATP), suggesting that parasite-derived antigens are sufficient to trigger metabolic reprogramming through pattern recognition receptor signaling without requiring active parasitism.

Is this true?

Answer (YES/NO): NO